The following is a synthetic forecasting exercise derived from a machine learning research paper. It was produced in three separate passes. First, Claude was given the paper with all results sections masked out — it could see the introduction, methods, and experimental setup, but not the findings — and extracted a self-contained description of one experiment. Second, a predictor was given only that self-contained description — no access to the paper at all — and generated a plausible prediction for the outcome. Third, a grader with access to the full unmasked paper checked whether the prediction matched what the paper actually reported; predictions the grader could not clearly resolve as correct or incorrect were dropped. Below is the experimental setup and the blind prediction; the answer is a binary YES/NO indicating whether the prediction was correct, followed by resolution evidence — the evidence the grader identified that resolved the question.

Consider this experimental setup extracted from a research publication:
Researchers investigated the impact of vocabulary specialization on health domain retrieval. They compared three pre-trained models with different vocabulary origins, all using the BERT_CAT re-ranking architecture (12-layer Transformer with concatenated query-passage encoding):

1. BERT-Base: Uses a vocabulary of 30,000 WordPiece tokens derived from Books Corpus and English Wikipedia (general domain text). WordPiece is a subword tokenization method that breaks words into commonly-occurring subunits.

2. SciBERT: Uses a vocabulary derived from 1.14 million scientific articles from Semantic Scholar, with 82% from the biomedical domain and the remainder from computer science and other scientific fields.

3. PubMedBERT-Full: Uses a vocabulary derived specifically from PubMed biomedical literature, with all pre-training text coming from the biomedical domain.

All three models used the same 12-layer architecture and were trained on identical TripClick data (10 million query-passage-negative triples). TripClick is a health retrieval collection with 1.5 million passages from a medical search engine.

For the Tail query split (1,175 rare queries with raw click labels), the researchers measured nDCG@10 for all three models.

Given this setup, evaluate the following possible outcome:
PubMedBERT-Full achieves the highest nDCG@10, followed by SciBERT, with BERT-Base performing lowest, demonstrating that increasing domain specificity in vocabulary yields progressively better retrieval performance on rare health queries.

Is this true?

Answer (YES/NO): YES